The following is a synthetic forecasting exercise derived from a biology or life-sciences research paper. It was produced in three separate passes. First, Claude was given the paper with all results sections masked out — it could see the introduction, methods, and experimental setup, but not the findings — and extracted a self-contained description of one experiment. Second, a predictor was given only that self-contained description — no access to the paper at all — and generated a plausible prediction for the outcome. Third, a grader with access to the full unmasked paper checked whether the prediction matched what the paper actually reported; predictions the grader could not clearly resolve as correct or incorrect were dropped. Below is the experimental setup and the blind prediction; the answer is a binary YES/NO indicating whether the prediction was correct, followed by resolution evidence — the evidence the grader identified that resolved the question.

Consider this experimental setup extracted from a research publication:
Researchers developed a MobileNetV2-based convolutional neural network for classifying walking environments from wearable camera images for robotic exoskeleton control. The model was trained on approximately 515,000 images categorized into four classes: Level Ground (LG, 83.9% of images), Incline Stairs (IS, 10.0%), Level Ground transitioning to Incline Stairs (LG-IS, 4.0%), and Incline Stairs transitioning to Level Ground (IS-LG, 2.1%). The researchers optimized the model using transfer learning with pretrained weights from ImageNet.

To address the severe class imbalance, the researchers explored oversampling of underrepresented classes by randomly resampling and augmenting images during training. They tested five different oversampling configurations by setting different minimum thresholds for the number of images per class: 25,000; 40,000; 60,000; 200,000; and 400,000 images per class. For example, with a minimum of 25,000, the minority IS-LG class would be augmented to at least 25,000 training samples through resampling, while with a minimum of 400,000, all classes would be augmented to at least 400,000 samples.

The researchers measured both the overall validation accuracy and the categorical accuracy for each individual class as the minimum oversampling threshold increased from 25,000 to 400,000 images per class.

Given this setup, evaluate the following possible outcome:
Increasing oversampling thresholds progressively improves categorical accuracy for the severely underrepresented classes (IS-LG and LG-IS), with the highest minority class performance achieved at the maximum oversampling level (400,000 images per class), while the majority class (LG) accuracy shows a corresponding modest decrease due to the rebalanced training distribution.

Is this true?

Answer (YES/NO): YES